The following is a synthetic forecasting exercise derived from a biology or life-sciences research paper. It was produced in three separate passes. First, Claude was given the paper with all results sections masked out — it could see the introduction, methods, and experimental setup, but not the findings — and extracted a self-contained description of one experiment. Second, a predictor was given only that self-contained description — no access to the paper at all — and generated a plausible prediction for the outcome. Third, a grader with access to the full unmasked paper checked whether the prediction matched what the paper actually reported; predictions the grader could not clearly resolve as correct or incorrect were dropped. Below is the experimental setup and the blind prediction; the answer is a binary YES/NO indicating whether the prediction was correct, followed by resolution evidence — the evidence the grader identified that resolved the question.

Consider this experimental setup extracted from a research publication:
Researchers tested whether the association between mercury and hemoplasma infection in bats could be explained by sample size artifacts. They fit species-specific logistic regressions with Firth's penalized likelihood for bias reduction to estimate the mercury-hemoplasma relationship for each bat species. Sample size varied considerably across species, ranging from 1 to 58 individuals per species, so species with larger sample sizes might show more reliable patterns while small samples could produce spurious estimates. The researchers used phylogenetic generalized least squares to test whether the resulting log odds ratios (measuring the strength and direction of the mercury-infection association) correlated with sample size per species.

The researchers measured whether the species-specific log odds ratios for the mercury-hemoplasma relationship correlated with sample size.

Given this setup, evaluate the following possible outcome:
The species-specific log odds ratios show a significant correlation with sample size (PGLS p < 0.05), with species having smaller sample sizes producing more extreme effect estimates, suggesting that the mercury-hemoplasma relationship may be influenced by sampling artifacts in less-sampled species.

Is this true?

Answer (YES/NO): NO